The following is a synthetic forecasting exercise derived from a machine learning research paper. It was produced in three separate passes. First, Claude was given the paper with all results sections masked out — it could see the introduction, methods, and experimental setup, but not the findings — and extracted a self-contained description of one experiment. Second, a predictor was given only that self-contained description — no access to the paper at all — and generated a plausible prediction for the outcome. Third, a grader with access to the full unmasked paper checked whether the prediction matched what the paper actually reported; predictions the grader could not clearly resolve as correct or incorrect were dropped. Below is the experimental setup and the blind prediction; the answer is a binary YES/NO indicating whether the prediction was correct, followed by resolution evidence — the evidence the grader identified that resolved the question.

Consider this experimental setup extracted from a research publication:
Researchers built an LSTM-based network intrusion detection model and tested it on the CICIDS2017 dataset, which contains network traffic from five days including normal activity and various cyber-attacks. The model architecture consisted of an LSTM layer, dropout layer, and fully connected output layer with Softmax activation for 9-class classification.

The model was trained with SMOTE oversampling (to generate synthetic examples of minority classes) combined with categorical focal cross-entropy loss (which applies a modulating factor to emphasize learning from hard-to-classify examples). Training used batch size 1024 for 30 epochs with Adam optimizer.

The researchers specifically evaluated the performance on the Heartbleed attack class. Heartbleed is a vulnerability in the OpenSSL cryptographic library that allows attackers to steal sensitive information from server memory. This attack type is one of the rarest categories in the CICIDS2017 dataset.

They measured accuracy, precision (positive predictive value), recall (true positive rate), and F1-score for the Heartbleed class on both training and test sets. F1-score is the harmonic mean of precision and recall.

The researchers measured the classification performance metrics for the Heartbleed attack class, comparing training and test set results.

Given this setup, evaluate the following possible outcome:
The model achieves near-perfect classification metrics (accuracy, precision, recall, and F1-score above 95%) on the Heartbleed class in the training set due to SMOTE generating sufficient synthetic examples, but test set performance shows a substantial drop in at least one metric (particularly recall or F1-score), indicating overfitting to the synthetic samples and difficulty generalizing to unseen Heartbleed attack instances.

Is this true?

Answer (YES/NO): NO